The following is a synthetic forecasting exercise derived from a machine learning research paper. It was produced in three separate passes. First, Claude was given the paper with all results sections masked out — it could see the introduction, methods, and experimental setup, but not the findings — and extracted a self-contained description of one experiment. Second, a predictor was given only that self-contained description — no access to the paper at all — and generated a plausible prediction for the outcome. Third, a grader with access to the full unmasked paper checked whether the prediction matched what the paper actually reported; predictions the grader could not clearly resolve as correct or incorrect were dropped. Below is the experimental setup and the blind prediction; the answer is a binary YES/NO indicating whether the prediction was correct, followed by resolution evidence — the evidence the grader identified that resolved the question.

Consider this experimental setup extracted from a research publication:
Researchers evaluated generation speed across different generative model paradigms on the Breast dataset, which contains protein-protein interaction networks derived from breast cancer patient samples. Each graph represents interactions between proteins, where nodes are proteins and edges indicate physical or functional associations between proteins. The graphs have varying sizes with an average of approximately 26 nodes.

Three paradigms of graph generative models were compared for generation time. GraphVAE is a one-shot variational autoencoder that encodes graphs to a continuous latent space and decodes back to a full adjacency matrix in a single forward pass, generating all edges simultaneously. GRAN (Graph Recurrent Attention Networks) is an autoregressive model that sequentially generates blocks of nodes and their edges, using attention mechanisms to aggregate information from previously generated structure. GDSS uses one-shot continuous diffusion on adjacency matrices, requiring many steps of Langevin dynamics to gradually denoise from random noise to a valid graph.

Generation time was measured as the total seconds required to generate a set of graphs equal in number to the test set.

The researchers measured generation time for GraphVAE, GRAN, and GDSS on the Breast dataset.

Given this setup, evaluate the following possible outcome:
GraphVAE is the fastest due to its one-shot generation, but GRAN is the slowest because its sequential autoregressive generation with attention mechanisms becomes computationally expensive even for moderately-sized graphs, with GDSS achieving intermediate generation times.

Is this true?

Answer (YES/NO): NO